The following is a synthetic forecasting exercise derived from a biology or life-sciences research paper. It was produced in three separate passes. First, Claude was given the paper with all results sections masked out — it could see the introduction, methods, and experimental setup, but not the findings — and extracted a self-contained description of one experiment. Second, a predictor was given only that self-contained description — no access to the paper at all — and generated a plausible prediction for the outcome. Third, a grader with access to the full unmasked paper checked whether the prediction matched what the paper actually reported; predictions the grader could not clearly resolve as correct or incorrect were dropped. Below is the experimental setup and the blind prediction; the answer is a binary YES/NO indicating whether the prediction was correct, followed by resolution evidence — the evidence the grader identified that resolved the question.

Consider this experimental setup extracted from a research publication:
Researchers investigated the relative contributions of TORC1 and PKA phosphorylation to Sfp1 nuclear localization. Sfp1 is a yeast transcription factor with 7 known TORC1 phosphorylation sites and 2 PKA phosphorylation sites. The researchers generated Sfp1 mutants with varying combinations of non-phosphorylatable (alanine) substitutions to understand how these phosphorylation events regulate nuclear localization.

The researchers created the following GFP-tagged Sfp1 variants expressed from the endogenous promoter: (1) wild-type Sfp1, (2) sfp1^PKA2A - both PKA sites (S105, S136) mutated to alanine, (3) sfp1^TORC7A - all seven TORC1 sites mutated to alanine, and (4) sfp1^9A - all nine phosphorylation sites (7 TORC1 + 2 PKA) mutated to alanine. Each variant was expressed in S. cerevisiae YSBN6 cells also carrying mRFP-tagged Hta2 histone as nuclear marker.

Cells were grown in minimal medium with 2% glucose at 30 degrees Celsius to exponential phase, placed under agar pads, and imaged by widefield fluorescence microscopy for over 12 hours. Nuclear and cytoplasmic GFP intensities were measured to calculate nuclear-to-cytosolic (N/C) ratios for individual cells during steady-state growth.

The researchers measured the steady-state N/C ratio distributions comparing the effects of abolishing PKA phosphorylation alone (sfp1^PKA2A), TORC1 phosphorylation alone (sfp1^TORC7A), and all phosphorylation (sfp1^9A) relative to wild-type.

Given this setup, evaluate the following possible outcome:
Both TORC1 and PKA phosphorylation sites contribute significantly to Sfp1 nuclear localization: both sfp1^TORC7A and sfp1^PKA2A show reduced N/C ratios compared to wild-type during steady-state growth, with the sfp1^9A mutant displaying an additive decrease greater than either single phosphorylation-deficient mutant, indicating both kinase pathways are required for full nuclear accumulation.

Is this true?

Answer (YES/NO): YES